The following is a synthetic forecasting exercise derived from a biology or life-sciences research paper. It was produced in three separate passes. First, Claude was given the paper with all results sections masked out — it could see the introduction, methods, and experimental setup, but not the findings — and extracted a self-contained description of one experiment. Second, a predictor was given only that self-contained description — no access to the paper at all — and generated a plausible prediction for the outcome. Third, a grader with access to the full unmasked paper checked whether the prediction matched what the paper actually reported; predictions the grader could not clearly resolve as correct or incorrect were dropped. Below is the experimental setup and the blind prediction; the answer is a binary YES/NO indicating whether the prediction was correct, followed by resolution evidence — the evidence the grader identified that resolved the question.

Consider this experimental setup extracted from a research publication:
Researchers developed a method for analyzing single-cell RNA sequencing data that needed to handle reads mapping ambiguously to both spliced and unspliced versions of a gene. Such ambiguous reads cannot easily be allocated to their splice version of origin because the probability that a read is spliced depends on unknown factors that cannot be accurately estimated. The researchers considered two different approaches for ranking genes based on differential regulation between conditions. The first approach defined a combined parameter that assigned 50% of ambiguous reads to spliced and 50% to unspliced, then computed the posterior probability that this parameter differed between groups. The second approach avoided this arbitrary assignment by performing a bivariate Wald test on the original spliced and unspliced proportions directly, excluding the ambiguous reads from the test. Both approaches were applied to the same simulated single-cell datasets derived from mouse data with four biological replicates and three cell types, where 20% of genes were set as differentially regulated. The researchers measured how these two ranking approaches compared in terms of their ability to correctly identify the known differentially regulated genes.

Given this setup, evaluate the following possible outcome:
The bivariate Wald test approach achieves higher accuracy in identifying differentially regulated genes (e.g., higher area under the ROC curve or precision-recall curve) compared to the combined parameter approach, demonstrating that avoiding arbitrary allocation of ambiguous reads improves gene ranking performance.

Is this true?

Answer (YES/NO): NO